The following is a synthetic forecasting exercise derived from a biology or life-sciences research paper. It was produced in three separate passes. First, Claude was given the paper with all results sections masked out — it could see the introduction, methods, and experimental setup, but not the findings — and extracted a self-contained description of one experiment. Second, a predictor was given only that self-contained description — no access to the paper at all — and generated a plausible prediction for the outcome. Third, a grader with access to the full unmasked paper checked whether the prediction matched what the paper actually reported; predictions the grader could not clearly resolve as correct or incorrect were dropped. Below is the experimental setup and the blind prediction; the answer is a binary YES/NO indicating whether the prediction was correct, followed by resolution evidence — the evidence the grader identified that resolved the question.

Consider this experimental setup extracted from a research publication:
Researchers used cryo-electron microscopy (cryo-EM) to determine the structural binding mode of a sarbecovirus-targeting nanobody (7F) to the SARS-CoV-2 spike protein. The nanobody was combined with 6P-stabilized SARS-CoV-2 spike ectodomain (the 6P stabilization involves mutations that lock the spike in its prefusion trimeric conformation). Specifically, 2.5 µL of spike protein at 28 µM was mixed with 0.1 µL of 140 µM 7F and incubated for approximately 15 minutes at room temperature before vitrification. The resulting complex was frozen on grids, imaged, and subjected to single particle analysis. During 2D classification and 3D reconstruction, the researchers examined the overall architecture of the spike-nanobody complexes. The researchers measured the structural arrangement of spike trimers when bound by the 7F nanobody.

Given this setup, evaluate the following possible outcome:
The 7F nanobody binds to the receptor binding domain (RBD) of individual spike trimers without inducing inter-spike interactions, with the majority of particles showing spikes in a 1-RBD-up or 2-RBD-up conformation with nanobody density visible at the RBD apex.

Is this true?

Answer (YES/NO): NO